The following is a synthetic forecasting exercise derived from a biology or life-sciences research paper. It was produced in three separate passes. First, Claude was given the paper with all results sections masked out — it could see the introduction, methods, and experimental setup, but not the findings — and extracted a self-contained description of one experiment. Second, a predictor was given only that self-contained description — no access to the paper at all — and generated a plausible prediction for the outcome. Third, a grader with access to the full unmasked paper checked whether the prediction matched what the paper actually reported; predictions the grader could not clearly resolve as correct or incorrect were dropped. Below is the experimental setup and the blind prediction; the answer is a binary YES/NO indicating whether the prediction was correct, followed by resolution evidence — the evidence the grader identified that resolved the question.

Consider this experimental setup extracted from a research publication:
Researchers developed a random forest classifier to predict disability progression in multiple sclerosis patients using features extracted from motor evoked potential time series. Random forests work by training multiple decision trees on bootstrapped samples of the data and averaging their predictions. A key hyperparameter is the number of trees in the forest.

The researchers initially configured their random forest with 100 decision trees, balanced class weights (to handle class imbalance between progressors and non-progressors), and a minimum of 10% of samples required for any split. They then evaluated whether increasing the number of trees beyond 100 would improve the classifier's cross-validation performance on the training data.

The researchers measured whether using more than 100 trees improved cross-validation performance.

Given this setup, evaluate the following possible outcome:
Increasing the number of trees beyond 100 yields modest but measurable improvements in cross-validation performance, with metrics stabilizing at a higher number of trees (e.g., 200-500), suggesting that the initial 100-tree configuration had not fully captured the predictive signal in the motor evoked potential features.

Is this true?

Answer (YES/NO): NO